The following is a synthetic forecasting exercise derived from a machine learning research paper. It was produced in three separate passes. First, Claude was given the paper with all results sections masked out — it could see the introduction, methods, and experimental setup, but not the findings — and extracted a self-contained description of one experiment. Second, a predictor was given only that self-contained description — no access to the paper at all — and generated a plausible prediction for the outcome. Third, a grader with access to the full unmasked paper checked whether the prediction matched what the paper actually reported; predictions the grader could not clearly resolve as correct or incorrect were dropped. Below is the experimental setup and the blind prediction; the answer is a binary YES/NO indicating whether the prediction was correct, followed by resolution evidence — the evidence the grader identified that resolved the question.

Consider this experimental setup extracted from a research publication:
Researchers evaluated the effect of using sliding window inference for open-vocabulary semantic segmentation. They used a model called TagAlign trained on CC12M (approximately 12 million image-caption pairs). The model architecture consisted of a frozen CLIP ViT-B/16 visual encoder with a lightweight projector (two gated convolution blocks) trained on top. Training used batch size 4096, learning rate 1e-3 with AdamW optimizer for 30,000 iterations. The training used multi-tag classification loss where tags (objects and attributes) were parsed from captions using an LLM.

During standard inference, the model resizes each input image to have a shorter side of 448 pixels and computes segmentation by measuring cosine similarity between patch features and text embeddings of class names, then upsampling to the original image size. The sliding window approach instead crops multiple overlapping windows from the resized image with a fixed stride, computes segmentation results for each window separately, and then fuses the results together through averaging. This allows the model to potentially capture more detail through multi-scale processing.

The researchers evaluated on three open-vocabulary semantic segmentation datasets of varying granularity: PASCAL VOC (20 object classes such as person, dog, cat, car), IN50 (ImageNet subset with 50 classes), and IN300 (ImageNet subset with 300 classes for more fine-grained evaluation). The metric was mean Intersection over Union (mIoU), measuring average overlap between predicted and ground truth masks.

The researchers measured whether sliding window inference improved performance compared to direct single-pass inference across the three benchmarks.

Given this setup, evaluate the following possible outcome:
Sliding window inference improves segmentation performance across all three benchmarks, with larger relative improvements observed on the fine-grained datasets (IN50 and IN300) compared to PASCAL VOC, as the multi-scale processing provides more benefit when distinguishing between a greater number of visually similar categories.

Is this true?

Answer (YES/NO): YES